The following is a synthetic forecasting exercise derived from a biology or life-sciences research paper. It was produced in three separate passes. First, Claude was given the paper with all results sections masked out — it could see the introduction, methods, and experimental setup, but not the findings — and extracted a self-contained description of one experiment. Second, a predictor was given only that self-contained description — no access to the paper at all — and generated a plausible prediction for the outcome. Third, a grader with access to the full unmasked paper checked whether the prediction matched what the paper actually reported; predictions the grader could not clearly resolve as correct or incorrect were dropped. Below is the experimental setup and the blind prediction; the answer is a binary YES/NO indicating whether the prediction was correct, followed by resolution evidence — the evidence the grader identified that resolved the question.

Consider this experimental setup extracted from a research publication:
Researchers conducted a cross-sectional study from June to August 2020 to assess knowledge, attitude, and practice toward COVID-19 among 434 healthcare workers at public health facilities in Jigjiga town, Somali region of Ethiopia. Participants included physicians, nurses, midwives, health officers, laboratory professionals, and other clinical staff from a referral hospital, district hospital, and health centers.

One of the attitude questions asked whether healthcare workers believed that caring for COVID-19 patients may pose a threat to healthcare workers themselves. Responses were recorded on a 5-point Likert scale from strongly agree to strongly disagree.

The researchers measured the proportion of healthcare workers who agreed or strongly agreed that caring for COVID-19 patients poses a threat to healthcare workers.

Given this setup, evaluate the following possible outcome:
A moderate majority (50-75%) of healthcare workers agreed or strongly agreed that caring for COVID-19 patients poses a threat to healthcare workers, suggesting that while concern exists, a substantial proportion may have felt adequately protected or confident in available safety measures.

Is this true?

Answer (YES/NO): YES